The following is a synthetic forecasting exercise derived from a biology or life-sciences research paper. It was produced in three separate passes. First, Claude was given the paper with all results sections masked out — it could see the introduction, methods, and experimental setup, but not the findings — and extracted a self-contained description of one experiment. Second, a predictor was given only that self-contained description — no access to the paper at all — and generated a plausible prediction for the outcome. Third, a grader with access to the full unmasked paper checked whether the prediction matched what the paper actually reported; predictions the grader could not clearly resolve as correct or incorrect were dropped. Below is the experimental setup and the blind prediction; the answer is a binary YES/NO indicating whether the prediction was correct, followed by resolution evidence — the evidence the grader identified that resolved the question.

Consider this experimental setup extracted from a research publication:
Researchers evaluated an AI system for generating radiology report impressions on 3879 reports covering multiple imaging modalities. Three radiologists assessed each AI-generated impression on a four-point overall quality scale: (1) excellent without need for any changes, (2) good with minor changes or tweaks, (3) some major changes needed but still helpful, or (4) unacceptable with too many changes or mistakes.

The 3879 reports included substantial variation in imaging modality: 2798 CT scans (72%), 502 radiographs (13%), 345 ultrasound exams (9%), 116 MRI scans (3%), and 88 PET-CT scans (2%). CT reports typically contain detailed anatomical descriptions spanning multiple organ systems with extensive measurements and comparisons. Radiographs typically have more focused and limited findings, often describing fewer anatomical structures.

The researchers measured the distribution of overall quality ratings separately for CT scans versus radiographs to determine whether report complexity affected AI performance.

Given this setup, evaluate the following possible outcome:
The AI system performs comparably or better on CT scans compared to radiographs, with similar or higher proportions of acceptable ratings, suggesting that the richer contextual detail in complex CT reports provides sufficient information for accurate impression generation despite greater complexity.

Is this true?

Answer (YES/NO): YES